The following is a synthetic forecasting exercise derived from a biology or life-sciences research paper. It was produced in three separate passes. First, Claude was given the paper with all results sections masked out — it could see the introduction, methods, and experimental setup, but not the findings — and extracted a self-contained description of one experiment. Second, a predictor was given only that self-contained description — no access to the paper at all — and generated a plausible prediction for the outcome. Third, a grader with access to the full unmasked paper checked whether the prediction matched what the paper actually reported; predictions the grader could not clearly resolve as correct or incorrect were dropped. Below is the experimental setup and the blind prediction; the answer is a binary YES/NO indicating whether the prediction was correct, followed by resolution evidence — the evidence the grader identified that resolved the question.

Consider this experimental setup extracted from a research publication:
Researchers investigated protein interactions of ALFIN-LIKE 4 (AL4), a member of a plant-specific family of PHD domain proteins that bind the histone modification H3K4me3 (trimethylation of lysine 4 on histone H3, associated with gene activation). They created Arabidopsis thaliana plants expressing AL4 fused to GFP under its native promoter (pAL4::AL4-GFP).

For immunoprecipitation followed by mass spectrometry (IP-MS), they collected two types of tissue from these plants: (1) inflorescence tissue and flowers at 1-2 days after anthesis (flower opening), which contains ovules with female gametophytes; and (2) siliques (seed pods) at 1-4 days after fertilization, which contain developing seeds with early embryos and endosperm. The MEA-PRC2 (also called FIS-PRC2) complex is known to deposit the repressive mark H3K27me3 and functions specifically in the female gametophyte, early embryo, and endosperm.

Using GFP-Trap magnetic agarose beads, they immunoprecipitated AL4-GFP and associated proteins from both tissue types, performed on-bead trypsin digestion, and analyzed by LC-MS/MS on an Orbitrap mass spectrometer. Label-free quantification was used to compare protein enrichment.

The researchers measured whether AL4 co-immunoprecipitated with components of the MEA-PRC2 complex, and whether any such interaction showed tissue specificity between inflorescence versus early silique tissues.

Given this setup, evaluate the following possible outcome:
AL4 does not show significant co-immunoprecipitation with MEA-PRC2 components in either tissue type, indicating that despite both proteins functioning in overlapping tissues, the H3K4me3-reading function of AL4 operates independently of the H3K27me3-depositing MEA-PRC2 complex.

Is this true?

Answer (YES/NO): NO